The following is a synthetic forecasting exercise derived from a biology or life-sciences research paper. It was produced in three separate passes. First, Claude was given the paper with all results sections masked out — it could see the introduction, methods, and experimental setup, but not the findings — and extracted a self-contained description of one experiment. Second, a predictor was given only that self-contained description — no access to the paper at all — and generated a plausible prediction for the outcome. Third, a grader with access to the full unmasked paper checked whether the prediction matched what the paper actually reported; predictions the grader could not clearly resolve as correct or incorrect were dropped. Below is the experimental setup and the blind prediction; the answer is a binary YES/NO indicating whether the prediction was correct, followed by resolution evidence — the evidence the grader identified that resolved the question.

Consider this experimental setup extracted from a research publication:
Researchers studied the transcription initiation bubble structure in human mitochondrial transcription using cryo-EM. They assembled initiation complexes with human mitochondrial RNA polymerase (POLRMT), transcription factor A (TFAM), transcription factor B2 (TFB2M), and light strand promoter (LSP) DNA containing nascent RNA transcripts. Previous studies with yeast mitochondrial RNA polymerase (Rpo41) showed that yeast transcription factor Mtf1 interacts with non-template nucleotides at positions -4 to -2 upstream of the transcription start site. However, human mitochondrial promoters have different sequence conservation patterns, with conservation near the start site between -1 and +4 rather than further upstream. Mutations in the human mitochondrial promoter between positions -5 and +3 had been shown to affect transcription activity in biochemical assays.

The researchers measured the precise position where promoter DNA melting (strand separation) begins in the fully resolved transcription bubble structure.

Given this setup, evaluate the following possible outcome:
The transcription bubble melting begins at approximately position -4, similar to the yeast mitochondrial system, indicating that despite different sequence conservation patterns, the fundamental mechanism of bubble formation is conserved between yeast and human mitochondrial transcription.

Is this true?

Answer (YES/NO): YES